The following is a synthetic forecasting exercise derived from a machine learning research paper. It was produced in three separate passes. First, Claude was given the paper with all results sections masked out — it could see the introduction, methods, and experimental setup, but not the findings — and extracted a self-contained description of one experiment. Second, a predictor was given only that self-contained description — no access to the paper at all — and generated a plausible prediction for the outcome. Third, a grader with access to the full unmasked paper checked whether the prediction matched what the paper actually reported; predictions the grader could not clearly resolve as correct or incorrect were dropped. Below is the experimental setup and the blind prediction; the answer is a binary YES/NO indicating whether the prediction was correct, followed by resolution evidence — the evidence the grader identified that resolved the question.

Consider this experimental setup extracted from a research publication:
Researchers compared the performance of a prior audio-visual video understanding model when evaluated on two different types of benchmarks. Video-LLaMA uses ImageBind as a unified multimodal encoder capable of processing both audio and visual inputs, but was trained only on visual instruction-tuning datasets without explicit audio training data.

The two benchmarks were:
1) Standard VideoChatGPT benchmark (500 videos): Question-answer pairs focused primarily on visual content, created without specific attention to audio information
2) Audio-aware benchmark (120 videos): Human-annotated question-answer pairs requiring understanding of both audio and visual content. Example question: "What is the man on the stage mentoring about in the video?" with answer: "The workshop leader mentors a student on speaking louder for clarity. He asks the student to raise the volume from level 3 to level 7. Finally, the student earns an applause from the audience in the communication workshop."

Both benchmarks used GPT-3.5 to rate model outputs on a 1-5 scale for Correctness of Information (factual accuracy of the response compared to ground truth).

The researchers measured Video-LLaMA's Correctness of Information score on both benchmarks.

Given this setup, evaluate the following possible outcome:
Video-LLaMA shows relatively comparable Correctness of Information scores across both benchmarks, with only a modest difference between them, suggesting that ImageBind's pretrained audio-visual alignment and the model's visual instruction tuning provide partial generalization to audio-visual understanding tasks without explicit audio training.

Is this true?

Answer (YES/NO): NO